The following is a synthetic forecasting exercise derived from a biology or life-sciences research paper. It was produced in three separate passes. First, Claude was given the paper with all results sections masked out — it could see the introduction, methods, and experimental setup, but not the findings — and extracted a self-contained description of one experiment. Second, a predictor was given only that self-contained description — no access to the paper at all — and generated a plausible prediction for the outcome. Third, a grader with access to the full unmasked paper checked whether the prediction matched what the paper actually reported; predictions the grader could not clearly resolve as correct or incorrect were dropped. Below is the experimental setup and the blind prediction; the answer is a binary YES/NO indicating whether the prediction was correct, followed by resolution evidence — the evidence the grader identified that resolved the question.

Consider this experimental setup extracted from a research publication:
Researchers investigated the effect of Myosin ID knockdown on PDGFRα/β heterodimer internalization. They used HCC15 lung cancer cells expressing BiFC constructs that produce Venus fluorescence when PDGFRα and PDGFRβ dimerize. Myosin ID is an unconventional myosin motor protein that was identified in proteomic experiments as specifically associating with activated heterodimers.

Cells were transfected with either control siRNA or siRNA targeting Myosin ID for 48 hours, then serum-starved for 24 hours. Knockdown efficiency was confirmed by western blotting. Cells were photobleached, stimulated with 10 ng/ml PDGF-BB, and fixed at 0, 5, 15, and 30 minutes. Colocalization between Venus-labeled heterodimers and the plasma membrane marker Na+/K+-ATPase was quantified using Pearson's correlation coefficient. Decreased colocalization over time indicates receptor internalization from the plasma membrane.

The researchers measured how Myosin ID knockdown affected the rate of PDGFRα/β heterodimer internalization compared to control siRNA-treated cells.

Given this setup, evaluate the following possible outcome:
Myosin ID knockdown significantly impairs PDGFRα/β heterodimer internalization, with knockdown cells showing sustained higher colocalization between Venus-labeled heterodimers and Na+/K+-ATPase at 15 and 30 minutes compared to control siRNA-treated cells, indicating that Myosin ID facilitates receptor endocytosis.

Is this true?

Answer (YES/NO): NO